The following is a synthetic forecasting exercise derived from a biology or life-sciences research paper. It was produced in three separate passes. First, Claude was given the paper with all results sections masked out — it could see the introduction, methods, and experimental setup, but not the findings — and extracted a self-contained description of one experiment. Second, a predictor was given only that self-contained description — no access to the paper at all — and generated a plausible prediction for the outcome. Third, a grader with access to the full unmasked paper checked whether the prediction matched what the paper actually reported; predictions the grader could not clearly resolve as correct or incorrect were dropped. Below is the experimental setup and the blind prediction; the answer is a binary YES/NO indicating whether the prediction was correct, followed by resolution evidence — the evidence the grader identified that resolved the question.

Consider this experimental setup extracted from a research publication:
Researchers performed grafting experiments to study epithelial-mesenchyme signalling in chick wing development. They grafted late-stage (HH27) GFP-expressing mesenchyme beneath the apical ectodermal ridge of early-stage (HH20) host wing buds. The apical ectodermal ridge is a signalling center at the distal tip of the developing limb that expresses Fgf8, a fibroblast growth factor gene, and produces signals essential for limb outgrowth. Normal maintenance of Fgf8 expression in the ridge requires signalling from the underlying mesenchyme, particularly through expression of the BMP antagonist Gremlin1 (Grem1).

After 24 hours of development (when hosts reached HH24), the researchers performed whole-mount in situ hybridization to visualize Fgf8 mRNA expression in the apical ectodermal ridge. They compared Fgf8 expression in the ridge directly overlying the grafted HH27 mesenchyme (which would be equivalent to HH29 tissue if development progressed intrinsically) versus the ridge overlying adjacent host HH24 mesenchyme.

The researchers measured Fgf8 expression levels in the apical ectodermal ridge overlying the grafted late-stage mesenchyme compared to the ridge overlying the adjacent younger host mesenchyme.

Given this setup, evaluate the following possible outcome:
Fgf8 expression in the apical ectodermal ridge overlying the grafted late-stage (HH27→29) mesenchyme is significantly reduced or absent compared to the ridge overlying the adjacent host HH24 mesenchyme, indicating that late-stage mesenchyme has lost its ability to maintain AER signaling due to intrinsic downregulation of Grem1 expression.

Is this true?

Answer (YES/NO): NO